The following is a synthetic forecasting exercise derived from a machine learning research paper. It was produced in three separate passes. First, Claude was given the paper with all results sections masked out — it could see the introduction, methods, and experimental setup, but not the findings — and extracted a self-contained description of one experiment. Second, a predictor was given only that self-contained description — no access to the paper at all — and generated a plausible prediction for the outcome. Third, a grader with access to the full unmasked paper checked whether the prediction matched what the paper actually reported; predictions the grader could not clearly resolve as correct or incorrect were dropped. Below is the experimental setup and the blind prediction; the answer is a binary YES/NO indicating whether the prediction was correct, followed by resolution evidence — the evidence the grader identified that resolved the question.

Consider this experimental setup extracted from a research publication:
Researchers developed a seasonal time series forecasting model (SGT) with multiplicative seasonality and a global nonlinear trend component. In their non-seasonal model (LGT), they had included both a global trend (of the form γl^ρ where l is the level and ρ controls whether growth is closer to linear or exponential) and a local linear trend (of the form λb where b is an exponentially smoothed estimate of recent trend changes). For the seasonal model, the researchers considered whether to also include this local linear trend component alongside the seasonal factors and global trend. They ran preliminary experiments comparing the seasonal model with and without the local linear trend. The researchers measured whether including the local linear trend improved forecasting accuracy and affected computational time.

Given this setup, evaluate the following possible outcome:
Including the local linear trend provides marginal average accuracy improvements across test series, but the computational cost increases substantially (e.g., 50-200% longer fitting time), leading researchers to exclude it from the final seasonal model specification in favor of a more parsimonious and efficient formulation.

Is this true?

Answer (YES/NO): NO